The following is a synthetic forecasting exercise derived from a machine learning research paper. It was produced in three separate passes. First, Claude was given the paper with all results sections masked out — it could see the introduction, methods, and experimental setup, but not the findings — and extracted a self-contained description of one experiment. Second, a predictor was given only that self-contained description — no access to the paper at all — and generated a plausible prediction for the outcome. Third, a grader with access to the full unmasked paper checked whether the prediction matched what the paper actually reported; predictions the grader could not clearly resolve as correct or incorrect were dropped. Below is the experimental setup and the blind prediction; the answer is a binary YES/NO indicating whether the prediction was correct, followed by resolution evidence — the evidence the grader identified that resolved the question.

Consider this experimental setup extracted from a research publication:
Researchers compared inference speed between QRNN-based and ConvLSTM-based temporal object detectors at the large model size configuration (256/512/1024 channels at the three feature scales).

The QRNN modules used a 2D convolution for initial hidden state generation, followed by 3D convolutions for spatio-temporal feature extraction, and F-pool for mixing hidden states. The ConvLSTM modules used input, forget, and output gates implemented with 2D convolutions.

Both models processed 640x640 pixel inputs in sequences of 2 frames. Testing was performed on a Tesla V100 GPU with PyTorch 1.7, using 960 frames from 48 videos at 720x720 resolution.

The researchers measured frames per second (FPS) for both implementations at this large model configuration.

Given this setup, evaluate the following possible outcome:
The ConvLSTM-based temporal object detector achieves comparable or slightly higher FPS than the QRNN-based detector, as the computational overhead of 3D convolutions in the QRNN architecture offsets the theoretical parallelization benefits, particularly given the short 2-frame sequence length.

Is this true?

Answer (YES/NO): NO